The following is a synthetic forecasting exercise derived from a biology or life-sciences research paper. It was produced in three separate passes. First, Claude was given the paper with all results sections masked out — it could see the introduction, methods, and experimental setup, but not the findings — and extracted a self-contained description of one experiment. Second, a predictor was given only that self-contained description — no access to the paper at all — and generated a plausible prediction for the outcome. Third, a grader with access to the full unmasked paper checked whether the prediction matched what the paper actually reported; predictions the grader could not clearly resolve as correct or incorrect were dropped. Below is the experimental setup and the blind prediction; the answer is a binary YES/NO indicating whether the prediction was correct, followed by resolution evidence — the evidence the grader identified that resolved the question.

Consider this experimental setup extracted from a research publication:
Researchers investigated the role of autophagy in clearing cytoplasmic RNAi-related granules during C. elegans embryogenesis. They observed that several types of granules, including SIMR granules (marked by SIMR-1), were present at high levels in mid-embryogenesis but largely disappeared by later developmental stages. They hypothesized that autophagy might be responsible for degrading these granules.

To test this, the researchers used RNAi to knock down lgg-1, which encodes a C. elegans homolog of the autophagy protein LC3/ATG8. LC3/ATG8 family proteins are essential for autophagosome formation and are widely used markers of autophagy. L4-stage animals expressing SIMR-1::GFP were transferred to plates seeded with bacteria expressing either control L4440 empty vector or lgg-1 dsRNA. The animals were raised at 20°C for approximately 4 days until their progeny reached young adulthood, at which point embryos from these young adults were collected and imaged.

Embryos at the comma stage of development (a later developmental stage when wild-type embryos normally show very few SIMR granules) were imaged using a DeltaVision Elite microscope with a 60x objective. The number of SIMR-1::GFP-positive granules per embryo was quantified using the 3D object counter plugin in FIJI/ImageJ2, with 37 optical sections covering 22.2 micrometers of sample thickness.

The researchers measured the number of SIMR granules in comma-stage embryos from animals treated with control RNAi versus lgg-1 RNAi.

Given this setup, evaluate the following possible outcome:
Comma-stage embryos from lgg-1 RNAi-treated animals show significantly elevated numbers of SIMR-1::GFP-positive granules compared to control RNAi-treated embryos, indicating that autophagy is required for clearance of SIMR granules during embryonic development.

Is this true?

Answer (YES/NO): YES